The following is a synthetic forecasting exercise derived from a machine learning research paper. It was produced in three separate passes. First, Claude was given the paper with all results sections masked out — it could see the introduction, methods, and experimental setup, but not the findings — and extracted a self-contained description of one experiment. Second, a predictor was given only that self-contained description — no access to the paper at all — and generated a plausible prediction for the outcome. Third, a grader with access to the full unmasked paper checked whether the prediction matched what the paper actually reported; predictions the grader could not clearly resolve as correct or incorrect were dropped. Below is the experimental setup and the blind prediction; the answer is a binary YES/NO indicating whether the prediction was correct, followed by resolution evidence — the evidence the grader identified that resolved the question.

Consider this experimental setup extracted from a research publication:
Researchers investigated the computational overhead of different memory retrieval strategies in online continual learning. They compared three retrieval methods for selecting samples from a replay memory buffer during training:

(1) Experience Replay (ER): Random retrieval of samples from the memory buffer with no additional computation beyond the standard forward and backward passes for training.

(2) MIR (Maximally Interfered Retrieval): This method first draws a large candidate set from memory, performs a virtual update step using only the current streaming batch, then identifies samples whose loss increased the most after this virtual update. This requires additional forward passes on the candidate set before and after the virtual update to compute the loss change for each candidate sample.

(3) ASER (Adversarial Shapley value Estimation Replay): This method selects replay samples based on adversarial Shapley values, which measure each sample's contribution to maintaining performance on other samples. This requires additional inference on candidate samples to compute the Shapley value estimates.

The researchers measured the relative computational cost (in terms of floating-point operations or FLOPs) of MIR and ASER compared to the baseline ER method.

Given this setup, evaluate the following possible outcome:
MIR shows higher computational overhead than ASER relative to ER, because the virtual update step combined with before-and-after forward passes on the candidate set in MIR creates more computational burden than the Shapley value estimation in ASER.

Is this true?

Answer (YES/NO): YES